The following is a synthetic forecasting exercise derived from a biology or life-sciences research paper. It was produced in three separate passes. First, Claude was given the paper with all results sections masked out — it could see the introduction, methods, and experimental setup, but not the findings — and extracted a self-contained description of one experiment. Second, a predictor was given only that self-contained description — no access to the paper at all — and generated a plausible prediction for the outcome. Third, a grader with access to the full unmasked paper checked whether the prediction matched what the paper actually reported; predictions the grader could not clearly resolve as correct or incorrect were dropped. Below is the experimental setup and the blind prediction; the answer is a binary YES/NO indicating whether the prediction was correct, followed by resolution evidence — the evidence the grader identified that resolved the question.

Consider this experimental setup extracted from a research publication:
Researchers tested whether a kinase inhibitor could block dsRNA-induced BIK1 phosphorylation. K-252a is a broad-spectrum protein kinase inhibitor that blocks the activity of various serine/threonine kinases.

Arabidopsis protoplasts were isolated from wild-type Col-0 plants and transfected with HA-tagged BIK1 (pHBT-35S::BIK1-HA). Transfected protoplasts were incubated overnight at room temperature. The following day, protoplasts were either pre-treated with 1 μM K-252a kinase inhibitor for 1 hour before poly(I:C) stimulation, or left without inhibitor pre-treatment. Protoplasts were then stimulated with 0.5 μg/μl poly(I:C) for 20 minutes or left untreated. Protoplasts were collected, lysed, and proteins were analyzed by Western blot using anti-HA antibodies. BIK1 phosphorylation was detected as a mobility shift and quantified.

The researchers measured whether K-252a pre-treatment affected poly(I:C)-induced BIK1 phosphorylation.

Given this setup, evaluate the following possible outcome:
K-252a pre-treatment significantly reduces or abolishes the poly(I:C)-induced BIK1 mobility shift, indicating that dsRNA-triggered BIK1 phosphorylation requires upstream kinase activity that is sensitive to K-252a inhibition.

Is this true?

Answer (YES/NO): YES